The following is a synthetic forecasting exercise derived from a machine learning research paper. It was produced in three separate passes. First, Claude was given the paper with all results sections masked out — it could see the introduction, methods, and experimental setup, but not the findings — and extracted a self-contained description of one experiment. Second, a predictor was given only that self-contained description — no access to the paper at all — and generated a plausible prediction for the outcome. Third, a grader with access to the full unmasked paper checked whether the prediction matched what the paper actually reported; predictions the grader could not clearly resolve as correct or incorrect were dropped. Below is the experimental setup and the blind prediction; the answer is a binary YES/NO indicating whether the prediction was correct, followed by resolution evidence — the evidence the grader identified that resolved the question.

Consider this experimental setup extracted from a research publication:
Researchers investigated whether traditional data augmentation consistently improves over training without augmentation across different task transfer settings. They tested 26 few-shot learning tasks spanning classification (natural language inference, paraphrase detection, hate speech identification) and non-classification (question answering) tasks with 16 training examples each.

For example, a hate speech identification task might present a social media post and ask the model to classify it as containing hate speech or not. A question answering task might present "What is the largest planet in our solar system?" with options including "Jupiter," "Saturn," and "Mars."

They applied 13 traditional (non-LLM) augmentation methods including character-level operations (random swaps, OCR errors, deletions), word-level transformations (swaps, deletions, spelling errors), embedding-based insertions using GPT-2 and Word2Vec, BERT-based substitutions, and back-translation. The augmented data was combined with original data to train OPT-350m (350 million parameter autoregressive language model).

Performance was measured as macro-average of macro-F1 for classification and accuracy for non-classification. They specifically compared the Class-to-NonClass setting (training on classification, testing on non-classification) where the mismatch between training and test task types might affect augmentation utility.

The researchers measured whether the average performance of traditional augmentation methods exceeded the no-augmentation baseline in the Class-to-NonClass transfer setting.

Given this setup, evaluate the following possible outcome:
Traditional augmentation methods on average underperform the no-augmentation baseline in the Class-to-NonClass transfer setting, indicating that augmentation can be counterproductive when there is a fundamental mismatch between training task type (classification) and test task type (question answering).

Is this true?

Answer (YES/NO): YES